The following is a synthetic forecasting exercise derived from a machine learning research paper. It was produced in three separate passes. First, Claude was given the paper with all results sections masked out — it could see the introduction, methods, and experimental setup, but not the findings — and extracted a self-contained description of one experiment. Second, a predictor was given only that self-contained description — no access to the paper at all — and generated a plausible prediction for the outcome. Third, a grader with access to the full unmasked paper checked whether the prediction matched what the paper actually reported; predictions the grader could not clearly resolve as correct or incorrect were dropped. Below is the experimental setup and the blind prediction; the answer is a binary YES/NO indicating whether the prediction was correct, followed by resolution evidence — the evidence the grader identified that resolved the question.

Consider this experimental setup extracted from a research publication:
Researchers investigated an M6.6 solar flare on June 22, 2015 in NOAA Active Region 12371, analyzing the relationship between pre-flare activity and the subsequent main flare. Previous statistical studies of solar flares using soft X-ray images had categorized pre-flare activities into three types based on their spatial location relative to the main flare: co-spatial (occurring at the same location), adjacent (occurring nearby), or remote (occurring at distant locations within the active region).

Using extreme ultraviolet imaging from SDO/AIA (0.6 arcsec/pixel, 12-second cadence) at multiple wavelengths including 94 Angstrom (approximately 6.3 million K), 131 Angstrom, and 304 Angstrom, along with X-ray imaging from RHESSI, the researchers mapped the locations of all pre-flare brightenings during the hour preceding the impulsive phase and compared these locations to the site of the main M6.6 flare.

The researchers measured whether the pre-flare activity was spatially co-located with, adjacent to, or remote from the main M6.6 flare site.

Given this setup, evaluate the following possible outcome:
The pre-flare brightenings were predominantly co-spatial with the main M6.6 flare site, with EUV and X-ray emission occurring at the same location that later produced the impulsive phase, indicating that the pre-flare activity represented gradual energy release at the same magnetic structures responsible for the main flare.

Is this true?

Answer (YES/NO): YES